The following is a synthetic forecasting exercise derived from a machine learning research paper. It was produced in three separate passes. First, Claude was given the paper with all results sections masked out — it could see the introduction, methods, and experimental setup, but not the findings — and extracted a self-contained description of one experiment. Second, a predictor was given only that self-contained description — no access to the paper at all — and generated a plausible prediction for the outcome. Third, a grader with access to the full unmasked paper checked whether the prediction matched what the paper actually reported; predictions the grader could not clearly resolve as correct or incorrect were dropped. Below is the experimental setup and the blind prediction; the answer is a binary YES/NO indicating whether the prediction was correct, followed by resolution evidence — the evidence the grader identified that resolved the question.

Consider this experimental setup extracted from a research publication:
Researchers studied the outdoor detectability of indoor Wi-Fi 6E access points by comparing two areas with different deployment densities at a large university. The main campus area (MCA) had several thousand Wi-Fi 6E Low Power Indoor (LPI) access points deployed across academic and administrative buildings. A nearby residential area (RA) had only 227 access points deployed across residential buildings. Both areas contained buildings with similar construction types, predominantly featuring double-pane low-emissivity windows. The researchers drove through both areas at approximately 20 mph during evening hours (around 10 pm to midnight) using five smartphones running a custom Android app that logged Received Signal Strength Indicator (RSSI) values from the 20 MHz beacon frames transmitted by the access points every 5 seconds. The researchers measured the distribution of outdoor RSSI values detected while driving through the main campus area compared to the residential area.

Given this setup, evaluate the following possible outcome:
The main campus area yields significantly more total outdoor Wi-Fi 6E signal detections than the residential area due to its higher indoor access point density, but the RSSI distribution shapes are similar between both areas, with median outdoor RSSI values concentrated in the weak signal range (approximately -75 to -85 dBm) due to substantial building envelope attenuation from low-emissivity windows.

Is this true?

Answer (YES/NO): NO